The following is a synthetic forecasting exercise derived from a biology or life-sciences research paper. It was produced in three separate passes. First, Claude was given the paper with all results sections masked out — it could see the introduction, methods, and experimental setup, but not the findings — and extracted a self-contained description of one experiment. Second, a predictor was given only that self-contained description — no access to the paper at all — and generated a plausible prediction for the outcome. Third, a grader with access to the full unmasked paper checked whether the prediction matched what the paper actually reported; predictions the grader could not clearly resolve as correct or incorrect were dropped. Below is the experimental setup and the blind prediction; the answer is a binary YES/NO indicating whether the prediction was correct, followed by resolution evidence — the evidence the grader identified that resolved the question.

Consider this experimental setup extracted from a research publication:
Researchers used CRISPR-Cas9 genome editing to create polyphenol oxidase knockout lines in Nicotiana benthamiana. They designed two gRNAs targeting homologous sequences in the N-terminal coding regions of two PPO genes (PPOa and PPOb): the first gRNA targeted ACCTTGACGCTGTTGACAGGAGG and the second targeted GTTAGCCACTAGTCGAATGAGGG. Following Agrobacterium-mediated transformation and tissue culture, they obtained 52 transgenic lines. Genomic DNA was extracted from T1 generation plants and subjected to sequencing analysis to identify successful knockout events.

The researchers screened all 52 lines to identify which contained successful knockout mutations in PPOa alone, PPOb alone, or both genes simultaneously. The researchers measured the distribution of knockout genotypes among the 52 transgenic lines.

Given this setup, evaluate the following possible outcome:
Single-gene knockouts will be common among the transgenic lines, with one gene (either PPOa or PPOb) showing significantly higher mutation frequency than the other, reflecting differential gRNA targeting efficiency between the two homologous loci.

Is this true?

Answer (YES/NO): NO